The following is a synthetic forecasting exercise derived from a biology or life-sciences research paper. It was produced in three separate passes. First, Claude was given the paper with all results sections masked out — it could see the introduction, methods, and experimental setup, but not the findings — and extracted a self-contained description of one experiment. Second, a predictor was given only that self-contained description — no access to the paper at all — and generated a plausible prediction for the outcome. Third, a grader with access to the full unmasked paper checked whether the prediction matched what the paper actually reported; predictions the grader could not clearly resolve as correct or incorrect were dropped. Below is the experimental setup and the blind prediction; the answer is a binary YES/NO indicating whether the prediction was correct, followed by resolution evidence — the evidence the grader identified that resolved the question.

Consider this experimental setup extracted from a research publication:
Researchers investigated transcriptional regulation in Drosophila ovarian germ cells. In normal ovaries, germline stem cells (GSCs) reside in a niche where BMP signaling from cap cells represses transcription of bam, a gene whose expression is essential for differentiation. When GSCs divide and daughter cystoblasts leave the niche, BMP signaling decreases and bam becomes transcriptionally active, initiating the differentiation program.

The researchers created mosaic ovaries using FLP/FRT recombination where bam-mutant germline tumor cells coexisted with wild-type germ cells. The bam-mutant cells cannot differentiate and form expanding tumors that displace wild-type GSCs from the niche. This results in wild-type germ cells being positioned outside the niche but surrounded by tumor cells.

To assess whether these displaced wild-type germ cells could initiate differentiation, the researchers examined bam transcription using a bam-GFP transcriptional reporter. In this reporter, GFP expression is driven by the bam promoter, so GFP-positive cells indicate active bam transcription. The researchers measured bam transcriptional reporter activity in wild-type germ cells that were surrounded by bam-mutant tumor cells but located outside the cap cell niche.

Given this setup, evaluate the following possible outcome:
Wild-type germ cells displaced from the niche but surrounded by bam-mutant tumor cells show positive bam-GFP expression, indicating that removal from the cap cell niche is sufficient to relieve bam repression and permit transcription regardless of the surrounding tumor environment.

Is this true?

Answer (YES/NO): NO